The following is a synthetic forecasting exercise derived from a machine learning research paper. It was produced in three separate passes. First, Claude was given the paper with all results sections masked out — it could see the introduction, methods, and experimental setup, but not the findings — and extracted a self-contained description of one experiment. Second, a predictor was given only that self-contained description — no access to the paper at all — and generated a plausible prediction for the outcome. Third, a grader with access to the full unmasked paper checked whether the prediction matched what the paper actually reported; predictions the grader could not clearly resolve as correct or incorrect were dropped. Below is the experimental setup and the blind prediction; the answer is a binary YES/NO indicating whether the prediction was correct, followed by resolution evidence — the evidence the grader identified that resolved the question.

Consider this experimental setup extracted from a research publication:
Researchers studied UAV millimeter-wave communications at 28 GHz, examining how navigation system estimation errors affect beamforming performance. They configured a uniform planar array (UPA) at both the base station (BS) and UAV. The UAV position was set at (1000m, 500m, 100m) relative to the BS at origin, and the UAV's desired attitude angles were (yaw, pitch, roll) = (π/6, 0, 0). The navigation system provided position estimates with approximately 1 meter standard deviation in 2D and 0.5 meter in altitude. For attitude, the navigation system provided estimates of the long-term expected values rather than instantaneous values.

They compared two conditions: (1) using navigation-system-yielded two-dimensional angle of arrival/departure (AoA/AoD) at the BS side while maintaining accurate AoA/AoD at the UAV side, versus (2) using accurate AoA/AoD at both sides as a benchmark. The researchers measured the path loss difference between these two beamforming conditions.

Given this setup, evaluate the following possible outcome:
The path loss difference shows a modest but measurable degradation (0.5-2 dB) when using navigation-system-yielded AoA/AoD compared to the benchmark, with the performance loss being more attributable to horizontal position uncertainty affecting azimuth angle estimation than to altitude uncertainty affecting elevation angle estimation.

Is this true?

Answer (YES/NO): NO